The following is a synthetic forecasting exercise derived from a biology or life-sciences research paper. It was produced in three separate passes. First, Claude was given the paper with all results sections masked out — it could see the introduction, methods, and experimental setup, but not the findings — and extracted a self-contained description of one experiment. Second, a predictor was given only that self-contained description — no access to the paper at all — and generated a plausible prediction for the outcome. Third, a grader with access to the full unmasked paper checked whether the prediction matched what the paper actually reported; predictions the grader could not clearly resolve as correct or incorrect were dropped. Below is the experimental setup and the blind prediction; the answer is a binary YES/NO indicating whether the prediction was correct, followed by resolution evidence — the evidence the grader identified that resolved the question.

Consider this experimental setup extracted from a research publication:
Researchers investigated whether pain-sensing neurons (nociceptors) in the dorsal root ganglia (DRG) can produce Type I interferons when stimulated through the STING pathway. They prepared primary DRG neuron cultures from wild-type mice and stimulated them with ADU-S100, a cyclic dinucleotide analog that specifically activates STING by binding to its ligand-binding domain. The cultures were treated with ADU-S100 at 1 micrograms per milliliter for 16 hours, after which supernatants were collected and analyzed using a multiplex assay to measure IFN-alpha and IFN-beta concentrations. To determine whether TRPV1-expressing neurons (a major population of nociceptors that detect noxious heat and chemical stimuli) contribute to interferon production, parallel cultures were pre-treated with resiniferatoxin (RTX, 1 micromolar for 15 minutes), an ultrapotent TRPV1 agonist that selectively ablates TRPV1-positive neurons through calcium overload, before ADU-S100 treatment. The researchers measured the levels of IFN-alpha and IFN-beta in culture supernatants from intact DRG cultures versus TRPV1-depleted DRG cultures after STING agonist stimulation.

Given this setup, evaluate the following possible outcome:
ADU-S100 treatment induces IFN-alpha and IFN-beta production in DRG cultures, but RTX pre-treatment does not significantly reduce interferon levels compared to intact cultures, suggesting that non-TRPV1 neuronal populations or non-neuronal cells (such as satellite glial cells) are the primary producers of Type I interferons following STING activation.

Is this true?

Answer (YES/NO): NO